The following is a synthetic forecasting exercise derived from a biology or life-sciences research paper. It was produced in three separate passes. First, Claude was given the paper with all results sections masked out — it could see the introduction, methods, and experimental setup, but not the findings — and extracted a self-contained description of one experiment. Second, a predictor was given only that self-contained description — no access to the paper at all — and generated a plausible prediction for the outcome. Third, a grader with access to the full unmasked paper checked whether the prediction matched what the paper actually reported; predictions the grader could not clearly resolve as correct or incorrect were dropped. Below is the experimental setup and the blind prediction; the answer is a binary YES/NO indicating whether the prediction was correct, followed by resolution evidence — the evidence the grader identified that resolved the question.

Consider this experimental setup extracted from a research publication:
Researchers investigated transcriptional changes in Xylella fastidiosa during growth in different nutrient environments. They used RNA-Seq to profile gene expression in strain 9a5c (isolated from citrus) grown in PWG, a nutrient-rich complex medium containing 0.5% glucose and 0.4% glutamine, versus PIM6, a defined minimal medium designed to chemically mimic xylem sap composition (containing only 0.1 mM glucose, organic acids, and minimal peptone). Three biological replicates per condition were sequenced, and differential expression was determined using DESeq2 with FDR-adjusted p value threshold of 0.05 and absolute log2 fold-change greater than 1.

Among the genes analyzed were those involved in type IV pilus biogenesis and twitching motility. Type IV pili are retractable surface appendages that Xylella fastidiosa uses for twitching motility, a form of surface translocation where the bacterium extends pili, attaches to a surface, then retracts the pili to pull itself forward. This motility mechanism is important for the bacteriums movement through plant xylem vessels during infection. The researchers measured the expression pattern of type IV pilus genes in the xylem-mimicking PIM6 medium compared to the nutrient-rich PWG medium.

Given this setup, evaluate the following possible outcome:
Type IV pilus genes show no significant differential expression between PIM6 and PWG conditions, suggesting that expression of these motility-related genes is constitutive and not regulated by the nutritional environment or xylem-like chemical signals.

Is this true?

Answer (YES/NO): NO